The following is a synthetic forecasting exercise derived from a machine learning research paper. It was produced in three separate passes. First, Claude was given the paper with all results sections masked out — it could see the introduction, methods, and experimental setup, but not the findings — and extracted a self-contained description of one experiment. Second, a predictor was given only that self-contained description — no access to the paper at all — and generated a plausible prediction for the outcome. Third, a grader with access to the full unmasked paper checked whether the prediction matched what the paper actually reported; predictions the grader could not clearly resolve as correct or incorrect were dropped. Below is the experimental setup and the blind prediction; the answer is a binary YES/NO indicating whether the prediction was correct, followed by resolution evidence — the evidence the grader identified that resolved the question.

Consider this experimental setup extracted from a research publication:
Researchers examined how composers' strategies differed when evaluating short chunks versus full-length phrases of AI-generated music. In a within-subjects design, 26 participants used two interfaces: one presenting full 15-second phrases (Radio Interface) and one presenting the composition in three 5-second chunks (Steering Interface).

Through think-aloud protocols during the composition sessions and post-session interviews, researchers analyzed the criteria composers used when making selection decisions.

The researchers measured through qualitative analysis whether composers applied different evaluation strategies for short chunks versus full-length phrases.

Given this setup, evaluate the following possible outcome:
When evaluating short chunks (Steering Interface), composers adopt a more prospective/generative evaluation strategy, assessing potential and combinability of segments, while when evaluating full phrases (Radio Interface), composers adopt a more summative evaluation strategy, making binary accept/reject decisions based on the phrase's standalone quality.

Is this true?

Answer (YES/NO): YES